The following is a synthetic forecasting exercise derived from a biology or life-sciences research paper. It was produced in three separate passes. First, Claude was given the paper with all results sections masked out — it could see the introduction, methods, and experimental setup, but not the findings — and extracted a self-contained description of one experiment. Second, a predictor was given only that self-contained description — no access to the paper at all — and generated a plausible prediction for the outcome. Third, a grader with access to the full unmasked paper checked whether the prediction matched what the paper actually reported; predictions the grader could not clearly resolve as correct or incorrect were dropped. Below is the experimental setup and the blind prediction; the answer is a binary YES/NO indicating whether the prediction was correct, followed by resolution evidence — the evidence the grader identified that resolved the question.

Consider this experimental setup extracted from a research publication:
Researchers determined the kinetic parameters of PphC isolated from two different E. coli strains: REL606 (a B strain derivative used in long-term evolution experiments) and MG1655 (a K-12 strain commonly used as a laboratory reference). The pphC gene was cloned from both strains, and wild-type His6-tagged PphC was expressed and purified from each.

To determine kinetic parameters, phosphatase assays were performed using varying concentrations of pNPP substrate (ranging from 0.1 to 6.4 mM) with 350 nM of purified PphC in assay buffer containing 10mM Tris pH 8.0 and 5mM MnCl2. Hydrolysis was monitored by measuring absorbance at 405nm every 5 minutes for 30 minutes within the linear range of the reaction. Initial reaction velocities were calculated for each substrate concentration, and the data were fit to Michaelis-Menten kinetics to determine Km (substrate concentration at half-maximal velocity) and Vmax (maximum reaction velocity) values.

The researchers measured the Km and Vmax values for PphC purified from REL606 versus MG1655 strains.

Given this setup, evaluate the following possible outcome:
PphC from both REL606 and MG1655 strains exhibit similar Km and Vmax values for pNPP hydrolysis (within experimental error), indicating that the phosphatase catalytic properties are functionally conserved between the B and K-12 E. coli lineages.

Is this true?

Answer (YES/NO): NO